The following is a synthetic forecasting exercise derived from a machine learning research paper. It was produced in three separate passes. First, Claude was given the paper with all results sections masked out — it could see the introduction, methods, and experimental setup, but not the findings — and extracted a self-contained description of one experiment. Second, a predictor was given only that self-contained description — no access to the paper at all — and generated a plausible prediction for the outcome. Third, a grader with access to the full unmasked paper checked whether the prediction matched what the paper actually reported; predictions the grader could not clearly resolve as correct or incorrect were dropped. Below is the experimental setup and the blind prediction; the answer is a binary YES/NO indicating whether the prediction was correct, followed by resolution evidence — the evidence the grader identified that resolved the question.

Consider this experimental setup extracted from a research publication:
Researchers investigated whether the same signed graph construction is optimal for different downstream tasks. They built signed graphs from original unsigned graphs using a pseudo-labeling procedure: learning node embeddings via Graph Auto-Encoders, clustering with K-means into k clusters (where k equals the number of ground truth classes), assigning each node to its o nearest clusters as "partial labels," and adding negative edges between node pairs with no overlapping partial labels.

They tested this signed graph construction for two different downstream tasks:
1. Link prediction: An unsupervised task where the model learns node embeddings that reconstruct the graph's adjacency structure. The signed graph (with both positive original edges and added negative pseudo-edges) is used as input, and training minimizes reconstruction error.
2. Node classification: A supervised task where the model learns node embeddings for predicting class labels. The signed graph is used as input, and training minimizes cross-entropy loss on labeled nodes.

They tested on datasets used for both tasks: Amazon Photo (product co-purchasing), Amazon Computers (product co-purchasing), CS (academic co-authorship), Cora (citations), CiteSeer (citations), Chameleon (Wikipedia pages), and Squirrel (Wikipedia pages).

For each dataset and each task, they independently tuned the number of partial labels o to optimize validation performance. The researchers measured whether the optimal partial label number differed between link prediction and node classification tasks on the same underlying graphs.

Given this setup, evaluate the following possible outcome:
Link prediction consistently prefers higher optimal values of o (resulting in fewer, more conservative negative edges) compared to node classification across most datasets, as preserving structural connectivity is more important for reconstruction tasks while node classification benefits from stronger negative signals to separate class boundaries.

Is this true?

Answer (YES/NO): NO